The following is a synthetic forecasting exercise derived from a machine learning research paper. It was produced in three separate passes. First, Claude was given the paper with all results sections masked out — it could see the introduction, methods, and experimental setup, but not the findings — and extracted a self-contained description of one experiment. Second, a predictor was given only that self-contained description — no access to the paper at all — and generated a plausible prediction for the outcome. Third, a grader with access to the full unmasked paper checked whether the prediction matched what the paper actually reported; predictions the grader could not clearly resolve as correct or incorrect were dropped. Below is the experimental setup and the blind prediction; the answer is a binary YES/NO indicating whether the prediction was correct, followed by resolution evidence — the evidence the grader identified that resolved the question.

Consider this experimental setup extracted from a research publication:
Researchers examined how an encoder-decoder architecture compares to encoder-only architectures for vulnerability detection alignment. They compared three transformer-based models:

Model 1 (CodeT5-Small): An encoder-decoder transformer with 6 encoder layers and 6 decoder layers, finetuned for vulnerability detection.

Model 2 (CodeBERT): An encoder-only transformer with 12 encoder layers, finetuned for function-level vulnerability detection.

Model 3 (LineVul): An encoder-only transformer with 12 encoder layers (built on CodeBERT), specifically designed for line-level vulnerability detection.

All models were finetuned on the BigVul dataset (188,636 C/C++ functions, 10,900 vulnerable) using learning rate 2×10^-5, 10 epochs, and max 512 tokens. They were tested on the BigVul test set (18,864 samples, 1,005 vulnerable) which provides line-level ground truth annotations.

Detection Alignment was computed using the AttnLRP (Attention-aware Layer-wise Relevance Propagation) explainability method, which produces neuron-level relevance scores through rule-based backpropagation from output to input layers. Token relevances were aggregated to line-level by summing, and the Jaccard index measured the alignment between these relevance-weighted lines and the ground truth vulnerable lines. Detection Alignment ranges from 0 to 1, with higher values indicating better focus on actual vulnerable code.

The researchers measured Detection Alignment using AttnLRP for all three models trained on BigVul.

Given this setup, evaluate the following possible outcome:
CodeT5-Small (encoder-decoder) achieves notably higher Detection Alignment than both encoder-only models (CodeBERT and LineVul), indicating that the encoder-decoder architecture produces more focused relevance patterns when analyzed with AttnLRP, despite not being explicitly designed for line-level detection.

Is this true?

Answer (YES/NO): NO